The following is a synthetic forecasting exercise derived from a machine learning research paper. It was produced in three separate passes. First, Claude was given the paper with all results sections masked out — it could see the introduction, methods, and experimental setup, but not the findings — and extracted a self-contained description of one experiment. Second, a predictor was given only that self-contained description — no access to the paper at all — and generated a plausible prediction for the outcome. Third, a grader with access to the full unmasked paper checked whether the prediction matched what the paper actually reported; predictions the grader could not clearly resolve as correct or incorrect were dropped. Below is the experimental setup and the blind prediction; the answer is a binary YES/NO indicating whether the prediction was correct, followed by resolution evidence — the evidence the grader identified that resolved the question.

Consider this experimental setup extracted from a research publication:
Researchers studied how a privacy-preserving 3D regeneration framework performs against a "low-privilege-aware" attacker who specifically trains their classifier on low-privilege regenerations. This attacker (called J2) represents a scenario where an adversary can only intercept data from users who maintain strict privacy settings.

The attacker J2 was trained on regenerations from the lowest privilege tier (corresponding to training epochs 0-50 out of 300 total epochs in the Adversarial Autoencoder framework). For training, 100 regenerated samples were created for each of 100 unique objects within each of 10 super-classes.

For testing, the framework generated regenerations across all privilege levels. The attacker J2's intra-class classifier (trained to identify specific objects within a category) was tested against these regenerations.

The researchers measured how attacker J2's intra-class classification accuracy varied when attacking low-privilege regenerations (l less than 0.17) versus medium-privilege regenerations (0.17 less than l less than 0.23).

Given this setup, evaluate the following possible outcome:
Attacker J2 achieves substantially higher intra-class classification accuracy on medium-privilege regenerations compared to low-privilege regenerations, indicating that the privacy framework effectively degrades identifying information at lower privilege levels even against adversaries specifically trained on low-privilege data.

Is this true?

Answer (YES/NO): NO